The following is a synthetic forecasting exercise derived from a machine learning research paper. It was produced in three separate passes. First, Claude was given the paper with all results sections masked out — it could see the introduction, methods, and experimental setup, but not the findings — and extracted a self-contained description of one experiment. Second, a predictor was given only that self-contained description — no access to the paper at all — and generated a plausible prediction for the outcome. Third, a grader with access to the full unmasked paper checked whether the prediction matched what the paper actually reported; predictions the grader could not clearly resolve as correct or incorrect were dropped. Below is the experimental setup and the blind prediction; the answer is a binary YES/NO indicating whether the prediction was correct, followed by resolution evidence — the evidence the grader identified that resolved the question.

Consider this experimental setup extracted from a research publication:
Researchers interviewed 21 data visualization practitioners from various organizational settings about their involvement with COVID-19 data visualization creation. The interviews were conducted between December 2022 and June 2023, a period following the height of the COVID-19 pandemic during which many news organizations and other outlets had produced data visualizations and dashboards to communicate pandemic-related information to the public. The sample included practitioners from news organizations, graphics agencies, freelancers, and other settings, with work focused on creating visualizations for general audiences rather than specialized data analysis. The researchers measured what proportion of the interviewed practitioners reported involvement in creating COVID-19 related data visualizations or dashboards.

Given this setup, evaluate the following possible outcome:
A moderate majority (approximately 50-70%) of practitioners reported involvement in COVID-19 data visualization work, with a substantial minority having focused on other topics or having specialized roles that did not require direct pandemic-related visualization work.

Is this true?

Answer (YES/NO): NO